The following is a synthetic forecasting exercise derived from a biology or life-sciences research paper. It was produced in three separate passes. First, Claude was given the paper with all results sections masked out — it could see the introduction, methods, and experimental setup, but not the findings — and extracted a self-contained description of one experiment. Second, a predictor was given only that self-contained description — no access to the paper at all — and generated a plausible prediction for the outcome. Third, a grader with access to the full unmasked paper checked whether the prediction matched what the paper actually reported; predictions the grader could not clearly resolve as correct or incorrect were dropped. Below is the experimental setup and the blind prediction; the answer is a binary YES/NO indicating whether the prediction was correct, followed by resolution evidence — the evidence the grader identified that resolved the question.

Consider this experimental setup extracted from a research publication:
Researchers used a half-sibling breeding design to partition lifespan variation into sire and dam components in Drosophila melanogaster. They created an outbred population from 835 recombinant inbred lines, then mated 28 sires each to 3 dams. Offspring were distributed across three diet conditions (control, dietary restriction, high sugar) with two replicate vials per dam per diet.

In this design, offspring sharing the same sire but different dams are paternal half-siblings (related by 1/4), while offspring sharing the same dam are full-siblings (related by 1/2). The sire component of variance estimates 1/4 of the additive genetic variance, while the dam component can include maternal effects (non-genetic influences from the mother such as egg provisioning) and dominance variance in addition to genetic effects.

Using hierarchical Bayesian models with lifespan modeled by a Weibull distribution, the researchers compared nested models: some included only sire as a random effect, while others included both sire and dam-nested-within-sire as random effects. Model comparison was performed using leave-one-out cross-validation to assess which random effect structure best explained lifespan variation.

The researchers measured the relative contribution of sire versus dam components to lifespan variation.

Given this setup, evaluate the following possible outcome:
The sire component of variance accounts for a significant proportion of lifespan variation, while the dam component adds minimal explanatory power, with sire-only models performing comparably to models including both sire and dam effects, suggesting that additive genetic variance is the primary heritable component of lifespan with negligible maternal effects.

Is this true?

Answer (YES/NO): NO